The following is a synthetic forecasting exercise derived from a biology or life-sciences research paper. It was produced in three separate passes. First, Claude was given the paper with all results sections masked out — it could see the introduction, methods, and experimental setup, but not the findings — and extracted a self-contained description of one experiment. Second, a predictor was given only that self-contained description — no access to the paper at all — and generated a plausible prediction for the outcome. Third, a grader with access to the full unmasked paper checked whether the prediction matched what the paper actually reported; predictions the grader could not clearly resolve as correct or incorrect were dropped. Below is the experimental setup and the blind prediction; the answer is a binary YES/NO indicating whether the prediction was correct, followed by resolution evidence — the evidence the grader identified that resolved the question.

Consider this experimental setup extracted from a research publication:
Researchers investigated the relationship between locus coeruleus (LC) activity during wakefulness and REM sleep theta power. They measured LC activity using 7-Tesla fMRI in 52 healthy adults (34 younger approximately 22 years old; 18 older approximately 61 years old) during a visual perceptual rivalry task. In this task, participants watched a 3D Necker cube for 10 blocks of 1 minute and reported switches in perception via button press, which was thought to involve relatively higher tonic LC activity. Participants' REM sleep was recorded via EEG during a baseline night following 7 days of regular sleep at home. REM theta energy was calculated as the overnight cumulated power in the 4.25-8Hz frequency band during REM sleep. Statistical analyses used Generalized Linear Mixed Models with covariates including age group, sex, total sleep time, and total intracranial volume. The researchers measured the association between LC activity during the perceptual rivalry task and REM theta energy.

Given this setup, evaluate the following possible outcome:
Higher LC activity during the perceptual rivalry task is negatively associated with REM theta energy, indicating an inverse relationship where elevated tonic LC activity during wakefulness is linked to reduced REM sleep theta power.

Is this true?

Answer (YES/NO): NO